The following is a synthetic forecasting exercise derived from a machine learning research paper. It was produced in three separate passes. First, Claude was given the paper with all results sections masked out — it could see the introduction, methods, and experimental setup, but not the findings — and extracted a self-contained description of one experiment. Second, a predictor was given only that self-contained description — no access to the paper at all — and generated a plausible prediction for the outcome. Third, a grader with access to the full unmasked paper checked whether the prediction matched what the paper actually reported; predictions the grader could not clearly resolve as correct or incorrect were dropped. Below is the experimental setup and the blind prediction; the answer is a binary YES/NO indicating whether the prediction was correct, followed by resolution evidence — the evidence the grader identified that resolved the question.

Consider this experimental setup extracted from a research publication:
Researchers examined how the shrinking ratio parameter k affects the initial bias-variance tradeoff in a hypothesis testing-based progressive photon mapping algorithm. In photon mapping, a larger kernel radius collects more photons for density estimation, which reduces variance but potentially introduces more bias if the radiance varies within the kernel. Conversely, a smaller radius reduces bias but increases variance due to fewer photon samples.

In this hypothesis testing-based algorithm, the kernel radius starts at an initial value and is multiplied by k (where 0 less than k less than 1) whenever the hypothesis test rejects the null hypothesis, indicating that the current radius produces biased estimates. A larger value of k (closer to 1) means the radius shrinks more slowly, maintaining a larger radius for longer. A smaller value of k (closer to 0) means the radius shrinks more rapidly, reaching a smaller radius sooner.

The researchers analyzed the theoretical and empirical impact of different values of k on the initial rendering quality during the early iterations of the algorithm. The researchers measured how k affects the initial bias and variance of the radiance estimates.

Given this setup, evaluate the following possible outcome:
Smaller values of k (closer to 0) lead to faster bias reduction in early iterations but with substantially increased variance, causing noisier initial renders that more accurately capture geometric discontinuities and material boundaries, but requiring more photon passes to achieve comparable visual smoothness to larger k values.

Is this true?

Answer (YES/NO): NO